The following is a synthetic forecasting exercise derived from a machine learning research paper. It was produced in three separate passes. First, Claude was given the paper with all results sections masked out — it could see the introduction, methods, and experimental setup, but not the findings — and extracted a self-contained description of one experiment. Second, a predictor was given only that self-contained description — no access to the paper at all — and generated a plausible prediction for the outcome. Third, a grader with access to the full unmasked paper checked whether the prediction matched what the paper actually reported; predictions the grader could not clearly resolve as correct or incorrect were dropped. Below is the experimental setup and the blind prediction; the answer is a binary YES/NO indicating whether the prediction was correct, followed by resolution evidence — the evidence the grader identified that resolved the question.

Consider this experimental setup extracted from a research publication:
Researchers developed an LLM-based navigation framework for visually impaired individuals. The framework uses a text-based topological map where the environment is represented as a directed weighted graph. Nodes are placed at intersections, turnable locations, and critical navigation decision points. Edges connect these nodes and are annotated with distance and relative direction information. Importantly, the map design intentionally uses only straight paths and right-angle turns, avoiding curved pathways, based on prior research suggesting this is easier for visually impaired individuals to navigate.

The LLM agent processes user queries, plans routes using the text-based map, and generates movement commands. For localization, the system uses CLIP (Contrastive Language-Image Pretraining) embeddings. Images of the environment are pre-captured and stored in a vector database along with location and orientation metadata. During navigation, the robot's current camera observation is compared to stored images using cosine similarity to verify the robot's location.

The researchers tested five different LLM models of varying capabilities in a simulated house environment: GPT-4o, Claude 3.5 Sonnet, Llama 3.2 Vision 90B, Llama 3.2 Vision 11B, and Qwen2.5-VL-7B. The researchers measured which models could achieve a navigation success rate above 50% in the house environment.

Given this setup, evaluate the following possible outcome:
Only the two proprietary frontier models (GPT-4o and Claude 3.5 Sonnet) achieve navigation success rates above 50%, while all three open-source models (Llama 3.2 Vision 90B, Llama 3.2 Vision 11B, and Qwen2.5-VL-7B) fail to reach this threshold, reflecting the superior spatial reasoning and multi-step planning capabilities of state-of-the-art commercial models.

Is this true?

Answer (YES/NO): NO